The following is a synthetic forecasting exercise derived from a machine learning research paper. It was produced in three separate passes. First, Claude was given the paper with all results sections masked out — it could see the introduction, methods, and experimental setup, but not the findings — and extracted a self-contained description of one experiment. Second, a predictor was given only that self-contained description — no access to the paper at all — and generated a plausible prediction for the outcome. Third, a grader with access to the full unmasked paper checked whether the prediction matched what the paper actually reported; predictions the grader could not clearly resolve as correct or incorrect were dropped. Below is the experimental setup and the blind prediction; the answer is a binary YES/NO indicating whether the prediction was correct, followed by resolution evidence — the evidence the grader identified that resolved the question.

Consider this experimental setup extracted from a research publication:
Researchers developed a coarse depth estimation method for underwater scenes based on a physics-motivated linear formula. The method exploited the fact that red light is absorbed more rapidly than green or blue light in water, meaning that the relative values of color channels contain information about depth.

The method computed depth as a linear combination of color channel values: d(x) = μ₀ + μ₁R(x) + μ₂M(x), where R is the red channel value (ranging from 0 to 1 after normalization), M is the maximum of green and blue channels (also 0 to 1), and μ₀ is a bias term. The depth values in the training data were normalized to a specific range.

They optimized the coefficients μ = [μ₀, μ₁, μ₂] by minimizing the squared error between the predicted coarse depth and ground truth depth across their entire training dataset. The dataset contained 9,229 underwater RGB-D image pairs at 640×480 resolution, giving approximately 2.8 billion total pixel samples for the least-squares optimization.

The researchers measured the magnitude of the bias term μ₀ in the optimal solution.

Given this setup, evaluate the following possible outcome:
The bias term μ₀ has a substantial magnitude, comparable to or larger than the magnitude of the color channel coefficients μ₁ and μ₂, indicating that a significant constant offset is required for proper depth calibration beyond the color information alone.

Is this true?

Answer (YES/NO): YES